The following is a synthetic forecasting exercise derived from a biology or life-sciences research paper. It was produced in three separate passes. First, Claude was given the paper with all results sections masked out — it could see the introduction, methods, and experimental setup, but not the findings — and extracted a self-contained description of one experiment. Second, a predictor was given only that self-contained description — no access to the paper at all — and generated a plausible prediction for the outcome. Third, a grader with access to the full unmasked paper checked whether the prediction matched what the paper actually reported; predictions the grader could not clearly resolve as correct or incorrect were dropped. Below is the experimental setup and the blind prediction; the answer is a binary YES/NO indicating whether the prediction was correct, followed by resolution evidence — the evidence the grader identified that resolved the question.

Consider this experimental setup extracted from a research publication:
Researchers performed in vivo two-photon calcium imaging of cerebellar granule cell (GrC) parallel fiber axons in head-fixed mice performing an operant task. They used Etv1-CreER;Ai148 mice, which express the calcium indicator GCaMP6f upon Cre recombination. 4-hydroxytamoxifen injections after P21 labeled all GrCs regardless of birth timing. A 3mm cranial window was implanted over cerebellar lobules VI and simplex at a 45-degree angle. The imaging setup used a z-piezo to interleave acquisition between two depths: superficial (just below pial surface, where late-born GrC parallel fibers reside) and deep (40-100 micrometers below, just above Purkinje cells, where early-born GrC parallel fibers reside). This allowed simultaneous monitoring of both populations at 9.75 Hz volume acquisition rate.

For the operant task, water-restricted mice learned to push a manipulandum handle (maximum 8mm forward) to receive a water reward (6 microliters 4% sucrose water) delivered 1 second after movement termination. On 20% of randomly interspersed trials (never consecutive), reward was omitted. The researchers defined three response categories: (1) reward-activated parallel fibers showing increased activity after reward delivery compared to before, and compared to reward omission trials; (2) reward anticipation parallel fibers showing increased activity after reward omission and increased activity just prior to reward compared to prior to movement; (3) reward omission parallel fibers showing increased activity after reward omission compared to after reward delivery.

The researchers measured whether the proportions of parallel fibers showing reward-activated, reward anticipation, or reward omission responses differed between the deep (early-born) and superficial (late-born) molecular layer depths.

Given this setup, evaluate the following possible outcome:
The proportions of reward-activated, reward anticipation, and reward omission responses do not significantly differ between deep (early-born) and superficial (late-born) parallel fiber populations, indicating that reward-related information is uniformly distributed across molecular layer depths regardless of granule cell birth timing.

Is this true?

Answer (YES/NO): NO